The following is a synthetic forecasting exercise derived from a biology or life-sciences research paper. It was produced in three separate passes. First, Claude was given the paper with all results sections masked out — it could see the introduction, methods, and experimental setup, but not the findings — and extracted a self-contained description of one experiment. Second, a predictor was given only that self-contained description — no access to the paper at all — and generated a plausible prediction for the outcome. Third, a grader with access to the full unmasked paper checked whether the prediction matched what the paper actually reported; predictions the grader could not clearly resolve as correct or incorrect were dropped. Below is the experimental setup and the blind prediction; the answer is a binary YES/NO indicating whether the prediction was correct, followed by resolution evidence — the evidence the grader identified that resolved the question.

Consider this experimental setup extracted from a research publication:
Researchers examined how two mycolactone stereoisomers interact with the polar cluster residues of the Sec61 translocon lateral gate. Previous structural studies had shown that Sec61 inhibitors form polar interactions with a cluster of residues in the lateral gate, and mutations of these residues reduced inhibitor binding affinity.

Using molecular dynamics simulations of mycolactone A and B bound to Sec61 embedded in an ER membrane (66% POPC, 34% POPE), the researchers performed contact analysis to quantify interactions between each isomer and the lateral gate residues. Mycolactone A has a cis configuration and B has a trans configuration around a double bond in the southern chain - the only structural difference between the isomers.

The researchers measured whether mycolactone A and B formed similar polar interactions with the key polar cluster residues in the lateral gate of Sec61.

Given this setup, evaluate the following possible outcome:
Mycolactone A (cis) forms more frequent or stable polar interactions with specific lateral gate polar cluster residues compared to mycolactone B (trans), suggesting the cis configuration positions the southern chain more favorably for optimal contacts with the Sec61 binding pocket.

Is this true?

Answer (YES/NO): NO